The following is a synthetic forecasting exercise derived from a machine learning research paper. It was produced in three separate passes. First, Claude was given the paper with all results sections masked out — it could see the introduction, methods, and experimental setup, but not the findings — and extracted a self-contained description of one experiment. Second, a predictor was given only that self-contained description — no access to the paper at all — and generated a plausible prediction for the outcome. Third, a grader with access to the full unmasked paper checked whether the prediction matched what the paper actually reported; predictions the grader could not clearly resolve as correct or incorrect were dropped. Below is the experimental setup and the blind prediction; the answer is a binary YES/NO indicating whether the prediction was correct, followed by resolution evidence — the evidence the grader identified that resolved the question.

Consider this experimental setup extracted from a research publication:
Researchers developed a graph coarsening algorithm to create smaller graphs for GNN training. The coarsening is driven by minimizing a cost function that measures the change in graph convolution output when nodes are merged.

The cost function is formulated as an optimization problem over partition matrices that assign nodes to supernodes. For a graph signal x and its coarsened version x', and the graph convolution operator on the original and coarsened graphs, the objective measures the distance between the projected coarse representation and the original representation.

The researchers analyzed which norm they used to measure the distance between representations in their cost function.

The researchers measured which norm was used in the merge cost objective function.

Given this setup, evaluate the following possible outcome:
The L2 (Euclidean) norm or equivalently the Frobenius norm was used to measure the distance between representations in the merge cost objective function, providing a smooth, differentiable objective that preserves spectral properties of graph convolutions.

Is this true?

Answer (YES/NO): NO